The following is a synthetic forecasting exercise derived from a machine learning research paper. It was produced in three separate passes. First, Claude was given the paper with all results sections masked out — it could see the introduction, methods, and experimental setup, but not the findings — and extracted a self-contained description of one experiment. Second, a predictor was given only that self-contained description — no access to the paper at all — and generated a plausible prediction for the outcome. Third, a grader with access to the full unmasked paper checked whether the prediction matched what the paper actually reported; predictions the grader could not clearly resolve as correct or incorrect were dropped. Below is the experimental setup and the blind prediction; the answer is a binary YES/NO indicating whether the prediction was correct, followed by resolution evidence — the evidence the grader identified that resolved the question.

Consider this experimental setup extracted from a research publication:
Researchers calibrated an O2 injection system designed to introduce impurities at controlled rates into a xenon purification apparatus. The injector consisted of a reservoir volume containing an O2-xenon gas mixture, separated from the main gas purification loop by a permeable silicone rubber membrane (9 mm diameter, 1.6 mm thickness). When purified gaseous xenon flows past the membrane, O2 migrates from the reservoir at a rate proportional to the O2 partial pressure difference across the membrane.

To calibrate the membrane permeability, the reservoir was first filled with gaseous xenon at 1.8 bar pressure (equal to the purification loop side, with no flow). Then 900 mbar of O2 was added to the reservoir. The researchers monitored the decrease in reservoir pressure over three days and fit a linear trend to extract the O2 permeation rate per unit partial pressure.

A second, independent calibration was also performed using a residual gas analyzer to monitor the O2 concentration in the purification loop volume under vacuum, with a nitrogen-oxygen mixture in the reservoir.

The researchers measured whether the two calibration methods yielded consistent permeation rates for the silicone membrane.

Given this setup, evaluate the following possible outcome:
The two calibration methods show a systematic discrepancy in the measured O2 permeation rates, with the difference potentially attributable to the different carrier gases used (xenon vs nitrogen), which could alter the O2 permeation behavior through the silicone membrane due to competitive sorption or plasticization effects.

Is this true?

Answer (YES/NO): NO